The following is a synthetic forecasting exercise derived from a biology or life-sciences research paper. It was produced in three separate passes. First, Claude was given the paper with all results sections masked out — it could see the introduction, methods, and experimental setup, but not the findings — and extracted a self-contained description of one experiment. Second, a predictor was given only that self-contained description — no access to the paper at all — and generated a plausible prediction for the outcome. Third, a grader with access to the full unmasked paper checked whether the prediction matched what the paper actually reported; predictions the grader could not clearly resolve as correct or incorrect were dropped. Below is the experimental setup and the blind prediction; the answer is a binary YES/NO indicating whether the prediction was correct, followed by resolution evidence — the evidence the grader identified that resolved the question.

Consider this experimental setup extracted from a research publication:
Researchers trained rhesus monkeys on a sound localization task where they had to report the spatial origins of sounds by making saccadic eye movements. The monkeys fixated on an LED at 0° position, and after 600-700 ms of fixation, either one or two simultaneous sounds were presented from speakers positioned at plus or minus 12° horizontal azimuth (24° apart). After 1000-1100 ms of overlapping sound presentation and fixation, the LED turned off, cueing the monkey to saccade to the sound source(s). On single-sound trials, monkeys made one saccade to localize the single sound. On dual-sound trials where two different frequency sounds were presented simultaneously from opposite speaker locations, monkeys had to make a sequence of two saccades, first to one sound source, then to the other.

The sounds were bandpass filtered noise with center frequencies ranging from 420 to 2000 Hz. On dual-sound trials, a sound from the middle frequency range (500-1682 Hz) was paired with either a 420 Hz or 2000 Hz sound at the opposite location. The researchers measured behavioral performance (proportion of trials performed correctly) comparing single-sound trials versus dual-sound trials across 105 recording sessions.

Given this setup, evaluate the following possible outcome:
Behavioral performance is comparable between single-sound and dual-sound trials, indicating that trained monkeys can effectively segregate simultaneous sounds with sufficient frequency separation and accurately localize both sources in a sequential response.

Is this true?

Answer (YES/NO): NO